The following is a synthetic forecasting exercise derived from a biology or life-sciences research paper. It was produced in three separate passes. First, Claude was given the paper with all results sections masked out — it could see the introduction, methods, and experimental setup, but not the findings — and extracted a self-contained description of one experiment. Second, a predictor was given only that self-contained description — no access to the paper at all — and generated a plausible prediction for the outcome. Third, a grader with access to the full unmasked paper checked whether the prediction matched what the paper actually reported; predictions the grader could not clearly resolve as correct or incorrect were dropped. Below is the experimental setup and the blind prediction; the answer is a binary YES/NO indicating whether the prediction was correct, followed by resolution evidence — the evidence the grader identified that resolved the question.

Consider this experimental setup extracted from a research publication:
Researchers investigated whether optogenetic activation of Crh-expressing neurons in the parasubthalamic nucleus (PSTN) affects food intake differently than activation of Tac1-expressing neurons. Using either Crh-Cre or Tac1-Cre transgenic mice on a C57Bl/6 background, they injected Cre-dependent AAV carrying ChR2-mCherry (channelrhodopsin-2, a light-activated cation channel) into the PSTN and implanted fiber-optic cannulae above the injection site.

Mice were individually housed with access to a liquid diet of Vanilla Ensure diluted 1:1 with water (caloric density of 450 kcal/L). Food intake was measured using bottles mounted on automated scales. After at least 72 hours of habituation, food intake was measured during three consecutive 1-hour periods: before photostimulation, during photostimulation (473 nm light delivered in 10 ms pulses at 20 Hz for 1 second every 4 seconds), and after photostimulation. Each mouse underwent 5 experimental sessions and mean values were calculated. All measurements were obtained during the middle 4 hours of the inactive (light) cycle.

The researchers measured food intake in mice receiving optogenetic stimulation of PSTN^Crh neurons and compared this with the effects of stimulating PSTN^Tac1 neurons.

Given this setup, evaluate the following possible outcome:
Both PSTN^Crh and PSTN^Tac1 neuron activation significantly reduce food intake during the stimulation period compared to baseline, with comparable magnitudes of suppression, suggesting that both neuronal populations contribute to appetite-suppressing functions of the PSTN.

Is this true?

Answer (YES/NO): NO